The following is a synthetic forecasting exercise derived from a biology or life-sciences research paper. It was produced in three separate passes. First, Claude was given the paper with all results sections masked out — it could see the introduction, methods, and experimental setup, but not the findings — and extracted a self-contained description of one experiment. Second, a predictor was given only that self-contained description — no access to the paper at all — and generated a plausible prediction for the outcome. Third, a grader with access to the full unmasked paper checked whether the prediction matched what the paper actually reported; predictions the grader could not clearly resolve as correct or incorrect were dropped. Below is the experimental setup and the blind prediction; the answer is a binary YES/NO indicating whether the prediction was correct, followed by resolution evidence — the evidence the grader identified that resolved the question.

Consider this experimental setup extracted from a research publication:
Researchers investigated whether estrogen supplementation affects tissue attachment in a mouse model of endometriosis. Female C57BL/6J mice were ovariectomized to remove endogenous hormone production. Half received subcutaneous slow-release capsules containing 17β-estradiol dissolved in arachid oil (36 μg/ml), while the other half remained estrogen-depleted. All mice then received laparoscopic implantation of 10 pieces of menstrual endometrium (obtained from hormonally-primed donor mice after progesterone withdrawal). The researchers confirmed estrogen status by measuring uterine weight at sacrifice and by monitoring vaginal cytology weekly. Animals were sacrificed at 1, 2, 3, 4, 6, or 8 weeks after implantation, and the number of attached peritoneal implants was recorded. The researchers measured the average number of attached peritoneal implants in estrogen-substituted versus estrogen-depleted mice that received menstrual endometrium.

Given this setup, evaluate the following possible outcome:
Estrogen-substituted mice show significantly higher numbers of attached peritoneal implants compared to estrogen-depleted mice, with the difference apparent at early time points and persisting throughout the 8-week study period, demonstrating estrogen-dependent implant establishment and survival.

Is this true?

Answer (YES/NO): NO